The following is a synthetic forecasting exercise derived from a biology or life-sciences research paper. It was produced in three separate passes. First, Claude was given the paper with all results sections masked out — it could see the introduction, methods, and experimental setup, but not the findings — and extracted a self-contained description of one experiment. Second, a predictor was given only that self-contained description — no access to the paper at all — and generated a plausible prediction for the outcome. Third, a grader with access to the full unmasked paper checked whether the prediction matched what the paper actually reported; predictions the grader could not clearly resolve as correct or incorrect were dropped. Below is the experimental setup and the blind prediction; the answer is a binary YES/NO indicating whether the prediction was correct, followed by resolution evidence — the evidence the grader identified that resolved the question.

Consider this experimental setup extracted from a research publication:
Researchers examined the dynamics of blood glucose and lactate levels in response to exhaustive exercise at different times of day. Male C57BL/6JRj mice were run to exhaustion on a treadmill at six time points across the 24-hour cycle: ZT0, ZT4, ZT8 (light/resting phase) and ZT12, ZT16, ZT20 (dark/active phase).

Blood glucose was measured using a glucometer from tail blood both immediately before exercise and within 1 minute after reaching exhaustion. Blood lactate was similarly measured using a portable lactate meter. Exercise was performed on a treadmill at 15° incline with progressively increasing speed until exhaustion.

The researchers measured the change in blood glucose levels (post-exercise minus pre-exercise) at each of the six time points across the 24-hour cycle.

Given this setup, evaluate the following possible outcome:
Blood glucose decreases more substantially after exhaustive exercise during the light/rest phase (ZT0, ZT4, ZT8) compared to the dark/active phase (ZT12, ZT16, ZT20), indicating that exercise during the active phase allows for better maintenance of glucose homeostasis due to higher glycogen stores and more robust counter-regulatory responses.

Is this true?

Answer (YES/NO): NO